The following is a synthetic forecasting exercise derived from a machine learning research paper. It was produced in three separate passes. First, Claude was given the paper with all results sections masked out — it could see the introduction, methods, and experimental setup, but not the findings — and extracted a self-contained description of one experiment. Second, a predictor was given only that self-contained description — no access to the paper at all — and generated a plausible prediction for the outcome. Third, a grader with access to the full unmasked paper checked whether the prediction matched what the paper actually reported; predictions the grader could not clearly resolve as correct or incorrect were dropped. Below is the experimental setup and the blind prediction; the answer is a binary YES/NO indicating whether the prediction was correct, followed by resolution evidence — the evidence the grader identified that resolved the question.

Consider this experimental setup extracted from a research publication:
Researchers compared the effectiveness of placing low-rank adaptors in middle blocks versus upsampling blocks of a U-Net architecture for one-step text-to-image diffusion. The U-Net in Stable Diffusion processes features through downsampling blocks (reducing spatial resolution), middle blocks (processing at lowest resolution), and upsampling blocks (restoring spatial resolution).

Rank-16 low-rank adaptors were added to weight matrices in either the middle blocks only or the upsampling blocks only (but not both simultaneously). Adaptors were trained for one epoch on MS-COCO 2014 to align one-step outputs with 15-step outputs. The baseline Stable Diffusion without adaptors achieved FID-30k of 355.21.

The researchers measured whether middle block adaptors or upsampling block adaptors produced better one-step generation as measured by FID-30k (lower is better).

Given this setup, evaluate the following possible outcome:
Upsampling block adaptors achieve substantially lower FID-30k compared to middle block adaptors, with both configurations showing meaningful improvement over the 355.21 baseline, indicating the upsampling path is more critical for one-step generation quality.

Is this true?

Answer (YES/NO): NO